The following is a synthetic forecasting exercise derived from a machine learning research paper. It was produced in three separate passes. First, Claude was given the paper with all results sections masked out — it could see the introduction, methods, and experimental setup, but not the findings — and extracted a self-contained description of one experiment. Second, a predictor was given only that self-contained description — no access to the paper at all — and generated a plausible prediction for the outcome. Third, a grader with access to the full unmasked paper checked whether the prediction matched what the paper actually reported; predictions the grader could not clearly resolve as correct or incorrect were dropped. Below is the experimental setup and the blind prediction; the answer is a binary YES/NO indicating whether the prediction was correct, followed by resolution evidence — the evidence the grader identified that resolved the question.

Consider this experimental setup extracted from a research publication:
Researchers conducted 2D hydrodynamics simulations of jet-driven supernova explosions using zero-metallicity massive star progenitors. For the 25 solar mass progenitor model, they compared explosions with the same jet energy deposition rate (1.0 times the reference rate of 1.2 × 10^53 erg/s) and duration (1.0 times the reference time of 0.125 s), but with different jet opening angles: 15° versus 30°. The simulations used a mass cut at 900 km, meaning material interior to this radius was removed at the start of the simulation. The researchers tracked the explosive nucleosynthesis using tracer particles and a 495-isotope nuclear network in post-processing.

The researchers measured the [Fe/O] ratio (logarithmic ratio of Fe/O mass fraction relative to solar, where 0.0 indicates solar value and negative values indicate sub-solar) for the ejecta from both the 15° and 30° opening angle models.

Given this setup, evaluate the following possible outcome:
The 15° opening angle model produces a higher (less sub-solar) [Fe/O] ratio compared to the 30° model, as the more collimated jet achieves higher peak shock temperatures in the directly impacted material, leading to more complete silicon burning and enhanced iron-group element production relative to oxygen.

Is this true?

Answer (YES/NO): NO